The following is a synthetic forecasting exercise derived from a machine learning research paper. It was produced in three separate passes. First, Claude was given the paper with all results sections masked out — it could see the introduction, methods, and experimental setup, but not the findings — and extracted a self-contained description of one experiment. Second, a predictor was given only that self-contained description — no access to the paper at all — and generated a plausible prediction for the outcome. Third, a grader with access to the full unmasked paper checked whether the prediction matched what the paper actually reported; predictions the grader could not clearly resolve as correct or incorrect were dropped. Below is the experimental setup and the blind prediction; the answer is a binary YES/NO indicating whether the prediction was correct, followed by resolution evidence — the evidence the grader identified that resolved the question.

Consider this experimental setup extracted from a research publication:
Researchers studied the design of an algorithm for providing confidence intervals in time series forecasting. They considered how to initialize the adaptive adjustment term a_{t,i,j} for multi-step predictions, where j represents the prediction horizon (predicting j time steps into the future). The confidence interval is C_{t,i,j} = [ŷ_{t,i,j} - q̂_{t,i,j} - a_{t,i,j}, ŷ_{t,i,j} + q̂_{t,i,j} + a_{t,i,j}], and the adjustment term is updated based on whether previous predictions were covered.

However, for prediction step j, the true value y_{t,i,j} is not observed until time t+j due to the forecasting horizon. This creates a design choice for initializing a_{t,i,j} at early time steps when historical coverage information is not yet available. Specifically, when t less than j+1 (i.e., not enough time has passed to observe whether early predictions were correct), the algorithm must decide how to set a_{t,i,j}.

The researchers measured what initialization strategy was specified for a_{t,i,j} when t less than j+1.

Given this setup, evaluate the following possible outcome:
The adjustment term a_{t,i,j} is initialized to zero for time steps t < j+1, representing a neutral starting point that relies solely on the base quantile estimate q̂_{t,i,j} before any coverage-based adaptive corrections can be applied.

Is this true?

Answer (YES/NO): YES